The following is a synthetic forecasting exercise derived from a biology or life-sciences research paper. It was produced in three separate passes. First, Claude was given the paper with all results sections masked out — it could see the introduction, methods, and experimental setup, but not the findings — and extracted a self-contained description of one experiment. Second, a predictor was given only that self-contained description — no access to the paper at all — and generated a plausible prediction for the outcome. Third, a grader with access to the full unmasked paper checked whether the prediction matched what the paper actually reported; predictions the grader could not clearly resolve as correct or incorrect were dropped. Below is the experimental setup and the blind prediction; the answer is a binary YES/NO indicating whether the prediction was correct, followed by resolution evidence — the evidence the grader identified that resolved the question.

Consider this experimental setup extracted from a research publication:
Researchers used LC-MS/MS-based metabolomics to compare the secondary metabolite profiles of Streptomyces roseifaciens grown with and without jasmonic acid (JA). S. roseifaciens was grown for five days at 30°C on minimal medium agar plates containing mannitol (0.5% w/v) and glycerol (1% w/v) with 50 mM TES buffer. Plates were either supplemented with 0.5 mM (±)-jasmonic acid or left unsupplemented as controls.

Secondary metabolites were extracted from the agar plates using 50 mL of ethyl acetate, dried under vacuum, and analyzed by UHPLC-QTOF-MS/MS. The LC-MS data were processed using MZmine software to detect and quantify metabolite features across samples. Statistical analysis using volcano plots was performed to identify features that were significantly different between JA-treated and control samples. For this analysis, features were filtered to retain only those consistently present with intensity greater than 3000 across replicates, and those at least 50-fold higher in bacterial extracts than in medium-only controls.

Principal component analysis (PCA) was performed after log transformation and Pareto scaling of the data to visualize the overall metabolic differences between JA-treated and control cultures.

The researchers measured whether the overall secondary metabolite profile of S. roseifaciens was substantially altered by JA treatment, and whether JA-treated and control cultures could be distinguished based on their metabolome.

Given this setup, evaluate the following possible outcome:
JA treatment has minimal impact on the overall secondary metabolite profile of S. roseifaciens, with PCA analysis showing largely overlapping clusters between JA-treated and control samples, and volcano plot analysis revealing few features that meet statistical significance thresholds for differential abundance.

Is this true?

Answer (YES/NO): NO